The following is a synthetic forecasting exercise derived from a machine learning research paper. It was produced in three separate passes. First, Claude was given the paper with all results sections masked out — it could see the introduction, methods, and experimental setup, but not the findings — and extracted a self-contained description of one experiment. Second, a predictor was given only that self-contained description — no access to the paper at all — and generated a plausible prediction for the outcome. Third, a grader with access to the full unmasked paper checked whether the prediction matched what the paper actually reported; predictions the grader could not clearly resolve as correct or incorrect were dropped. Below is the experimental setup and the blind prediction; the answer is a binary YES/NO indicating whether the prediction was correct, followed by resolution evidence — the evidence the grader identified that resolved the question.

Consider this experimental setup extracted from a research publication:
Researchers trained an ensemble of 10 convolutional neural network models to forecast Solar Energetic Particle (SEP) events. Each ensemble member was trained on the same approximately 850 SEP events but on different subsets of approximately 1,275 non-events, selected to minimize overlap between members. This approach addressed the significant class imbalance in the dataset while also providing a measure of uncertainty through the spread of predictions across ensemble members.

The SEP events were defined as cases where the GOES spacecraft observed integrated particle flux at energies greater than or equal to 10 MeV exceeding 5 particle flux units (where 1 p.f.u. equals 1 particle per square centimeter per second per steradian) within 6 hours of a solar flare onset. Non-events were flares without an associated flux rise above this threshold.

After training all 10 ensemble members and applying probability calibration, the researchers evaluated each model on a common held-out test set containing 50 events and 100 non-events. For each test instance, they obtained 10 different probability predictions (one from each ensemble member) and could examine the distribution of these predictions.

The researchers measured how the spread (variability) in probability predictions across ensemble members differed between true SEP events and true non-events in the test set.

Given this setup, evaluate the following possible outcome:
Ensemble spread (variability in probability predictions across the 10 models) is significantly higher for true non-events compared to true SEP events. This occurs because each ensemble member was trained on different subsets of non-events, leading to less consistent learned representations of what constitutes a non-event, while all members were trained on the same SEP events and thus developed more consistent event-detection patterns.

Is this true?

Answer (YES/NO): NO